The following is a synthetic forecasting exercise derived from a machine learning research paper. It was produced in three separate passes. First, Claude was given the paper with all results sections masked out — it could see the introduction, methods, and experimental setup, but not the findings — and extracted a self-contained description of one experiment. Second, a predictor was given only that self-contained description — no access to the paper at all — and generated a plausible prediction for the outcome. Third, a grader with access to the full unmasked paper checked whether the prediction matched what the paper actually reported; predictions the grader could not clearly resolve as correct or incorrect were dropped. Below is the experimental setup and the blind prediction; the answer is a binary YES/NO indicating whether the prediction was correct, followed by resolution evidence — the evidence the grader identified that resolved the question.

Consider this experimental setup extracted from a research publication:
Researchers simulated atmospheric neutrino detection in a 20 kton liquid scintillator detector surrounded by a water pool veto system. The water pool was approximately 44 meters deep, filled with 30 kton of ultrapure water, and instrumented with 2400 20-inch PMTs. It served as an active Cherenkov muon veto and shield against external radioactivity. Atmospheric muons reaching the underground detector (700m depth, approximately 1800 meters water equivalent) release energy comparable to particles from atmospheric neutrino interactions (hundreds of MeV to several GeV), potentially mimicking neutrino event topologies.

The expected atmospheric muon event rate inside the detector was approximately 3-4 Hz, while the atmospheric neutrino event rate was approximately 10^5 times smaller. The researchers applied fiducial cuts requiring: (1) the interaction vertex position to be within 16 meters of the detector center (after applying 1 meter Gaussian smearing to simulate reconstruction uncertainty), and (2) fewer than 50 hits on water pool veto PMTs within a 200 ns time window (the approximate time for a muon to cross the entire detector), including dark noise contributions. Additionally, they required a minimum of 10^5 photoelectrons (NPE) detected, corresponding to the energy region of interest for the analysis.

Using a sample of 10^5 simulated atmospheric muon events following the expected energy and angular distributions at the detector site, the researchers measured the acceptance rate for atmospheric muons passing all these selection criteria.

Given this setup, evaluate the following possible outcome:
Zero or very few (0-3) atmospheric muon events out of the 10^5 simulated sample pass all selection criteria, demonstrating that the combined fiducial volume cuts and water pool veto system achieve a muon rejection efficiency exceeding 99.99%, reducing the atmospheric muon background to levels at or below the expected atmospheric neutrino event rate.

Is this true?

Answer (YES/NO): NO